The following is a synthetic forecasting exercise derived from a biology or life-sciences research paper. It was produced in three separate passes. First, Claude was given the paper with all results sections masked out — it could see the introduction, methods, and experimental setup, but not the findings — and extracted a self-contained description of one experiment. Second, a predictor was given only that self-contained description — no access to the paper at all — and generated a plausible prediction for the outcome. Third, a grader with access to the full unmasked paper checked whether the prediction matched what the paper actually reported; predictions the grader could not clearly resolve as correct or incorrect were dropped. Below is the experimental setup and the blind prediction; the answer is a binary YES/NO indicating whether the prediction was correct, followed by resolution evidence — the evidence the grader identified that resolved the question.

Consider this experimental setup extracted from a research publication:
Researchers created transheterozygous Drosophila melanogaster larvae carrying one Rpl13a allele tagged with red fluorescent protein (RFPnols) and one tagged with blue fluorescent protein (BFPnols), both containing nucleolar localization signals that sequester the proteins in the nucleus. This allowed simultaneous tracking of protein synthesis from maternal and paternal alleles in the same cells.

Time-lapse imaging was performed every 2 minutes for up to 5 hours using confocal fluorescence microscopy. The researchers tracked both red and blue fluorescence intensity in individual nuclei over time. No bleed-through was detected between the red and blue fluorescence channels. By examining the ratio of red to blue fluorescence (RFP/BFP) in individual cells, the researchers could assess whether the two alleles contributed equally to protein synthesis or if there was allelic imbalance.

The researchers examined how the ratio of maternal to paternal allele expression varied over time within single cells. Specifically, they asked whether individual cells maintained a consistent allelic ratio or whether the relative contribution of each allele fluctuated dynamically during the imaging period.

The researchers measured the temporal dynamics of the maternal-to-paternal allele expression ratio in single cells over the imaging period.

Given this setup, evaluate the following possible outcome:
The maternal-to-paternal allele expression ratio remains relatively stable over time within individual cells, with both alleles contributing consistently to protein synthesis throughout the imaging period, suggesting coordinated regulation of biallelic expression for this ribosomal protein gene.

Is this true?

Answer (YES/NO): NO